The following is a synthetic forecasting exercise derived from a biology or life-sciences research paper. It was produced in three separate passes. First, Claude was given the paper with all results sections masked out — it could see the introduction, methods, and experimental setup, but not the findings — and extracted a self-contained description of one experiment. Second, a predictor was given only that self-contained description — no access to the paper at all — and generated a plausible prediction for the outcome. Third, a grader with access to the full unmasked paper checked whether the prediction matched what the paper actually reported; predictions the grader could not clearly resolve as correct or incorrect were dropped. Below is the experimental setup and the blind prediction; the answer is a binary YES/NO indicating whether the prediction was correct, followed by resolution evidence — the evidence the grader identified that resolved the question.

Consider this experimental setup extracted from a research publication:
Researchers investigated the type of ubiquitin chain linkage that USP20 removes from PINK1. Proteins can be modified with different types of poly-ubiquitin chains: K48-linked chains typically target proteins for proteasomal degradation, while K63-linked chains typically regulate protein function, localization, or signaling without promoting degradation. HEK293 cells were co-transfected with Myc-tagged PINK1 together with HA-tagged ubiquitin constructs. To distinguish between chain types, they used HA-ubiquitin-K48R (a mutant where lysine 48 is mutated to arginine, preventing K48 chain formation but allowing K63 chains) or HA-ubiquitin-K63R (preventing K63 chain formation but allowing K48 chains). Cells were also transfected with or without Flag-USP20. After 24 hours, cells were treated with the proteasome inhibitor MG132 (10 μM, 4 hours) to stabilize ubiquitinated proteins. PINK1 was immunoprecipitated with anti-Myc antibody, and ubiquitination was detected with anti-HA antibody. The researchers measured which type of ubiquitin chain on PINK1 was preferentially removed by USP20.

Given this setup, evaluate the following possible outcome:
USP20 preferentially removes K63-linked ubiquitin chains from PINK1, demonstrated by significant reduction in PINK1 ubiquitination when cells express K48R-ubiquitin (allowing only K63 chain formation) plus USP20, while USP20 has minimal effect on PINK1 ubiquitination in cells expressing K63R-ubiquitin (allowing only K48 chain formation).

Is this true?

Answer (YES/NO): NO